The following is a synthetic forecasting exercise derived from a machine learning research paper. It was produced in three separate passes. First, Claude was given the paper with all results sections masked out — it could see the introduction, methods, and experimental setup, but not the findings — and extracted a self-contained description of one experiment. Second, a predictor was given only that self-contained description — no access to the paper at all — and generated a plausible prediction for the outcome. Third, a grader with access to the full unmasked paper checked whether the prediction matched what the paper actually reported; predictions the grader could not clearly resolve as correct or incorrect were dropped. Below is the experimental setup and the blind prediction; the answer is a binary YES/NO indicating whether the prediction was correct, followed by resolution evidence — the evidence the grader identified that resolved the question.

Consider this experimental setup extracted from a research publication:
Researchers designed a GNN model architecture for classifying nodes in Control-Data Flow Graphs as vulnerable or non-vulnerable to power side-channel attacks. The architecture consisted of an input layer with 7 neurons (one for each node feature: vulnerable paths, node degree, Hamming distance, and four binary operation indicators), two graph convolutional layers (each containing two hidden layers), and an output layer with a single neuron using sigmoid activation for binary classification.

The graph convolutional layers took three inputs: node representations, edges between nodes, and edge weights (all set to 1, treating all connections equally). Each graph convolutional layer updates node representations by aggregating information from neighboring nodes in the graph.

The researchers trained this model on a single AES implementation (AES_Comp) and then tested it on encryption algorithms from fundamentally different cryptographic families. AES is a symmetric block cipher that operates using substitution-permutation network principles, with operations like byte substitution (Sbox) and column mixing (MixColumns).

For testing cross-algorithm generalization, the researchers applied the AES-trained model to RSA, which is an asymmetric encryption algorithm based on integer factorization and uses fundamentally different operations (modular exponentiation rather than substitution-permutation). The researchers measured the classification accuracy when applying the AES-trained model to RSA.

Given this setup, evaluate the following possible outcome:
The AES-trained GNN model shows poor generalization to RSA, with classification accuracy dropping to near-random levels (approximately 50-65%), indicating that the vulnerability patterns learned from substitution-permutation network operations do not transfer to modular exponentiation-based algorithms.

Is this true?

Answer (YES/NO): NO